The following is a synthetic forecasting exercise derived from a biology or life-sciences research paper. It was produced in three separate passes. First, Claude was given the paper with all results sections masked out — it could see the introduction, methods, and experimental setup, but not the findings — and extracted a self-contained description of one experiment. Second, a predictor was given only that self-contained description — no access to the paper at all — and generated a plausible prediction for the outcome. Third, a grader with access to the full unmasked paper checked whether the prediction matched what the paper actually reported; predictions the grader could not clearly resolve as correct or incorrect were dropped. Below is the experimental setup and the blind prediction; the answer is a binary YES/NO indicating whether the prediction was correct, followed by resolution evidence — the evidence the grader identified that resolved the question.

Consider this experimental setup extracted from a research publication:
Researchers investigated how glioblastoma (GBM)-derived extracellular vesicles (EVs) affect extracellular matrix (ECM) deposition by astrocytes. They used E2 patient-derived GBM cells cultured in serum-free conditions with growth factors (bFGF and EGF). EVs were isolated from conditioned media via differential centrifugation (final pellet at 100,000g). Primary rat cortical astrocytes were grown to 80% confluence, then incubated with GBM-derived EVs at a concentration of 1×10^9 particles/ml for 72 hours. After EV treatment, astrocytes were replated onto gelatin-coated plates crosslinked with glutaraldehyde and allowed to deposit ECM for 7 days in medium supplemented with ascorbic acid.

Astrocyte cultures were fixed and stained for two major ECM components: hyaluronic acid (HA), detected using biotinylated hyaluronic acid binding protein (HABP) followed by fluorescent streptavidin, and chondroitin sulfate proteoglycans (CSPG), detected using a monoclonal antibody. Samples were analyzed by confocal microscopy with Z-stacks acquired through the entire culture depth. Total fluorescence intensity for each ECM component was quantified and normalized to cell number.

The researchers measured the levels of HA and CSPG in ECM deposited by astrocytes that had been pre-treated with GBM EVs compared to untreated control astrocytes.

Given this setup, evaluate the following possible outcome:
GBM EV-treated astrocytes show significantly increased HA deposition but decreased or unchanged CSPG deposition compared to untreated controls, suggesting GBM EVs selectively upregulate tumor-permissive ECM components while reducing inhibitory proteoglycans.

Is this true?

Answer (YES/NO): YES